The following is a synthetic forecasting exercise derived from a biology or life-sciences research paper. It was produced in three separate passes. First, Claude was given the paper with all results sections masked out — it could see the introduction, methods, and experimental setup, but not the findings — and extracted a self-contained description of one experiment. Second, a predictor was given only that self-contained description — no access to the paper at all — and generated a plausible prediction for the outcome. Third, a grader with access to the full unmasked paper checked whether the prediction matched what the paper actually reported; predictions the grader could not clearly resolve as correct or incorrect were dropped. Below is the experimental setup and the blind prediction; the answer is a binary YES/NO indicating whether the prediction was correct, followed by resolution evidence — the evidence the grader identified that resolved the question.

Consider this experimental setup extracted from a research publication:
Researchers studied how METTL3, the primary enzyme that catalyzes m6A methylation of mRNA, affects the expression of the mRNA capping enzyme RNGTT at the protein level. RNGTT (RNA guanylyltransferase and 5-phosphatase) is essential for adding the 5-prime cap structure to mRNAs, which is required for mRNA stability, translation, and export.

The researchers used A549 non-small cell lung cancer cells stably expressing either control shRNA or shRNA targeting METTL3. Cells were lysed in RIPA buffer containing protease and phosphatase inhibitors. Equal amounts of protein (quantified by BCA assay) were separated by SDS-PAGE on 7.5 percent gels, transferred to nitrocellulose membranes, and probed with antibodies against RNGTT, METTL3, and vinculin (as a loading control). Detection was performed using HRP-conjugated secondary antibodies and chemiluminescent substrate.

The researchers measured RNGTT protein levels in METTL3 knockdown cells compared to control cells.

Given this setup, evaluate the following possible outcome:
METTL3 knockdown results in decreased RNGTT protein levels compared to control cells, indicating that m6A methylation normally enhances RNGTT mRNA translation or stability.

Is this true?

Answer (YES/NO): YES